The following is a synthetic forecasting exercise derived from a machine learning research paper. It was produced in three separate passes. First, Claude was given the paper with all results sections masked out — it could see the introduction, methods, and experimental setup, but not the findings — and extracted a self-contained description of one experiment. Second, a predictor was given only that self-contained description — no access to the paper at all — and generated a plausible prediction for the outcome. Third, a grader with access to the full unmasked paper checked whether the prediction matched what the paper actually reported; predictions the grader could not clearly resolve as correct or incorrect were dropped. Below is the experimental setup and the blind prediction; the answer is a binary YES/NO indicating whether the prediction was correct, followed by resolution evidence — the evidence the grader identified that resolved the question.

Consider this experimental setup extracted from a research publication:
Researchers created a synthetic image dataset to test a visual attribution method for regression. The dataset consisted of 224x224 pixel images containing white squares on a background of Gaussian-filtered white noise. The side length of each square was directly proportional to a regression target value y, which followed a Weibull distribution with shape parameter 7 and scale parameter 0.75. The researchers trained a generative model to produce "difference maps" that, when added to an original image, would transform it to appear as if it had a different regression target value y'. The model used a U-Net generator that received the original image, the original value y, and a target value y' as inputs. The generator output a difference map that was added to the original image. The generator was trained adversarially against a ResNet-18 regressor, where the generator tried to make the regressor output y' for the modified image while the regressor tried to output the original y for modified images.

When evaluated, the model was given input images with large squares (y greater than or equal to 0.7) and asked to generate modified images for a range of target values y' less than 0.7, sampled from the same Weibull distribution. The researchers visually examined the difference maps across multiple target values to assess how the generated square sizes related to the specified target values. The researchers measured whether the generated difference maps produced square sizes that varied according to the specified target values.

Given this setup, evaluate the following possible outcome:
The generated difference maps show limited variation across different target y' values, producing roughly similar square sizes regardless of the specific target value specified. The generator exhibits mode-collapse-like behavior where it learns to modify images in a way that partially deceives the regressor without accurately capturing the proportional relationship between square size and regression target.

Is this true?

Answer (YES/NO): NO